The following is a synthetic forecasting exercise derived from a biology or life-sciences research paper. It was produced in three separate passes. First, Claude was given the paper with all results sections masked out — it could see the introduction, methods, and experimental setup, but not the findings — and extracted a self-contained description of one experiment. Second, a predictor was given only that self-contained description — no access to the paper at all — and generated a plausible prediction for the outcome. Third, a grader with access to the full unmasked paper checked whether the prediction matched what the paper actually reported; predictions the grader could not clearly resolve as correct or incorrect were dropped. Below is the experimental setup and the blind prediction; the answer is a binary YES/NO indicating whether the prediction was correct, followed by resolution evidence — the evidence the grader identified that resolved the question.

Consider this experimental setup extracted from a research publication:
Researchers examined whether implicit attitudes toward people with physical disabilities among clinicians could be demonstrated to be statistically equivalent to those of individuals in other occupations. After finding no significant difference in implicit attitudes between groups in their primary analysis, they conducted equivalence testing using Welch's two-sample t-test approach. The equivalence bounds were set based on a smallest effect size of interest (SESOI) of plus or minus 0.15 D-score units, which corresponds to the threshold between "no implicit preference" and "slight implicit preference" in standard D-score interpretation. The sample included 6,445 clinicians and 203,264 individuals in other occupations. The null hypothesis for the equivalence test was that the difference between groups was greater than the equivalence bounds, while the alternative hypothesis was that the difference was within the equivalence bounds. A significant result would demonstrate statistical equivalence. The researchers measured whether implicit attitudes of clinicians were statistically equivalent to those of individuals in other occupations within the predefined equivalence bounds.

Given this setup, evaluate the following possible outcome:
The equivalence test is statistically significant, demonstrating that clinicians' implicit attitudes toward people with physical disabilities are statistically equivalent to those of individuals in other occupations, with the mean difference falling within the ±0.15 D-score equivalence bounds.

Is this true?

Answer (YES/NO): YES